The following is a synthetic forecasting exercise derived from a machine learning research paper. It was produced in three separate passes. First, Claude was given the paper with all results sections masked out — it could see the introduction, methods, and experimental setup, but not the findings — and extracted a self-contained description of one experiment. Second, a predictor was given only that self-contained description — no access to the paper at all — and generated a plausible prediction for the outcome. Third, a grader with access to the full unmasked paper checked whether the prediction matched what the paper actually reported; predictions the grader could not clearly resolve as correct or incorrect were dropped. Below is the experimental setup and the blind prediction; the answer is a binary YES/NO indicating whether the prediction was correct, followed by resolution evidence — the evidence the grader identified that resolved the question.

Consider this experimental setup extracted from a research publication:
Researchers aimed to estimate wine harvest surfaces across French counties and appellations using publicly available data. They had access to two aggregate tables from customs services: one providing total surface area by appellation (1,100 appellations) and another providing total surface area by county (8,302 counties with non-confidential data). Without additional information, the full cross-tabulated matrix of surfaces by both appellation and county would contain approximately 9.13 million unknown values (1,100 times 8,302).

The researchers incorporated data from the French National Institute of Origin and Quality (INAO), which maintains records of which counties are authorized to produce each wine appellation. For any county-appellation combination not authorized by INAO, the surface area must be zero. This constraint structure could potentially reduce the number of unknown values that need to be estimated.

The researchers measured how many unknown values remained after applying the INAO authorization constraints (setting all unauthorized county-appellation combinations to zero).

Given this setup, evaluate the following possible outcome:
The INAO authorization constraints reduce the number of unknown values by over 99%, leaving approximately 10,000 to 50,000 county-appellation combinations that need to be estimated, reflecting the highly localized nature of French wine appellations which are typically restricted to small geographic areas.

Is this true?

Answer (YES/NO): NO